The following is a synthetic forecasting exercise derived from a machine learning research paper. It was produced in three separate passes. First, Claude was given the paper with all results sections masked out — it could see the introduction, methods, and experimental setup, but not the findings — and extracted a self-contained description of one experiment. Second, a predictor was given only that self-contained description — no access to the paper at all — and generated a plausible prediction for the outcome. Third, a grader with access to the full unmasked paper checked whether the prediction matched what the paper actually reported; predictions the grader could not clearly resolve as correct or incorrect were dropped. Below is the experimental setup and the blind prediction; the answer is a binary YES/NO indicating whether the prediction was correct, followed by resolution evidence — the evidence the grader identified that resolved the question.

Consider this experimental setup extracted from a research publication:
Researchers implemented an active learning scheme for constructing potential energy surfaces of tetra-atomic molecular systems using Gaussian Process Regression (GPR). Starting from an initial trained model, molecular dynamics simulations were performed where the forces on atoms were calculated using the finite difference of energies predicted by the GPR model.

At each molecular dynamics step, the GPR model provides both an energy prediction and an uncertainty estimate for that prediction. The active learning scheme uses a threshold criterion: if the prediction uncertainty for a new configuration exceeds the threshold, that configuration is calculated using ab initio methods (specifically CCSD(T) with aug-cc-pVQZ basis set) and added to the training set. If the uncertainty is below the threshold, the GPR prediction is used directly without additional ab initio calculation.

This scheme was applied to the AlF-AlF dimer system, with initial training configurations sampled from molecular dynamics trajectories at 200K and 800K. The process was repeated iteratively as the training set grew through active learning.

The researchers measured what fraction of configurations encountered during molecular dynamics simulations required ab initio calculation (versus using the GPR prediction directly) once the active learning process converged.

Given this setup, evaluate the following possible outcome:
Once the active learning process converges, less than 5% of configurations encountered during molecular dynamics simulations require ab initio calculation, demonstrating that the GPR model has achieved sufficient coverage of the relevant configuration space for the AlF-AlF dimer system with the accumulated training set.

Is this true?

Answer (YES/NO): YES